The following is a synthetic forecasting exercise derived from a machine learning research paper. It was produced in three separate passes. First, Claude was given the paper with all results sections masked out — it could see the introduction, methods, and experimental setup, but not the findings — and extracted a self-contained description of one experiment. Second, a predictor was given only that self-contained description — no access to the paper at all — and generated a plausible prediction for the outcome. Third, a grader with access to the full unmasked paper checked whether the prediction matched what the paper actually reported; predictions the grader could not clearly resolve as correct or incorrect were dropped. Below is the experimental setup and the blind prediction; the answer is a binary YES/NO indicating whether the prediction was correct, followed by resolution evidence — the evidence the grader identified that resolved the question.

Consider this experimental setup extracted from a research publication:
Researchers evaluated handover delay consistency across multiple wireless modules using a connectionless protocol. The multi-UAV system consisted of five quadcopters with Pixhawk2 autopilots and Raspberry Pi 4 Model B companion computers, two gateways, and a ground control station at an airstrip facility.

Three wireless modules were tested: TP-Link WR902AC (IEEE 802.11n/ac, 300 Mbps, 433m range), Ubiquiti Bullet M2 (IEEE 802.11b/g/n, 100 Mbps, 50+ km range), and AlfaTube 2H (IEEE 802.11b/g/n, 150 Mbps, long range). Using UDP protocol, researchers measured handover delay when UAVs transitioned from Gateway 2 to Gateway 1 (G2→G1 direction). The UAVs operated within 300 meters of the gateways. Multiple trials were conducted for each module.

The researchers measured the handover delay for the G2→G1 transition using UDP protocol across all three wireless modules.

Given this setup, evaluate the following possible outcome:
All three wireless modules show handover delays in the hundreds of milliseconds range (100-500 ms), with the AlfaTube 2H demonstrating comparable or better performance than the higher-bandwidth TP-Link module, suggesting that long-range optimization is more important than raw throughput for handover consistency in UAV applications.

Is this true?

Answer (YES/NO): NO